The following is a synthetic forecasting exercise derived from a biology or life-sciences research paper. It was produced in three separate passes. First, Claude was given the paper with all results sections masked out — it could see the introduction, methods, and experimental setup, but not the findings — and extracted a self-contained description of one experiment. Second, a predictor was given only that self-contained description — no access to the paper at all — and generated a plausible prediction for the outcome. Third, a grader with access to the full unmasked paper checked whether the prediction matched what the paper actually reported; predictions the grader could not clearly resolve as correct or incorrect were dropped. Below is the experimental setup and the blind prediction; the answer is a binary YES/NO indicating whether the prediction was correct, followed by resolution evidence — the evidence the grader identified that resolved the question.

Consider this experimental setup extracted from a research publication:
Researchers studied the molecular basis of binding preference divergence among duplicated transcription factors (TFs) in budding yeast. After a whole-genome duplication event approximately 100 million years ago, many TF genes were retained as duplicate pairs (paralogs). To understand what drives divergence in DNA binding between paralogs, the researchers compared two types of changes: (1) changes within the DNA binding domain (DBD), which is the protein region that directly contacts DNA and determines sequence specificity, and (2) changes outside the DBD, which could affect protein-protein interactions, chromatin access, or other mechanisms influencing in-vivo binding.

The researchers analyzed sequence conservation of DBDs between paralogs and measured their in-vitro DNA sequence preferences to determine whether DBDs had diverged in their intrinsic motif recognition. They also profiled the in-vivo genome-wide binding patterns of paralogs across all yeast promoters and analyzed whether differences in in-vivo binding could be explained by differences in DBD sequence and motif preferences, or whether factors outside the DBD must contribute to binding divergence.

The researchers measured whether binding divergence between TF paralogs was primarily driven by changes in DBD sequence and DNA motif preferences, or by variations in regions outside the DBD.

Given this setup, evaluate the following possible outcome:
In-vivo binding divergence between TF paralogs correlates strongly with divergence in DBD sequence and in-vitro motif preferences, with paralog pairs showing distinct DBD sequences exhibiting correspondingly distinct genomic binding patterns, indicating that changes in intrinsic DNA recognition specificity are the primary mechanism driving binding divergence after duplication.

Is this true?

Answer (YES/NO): NO